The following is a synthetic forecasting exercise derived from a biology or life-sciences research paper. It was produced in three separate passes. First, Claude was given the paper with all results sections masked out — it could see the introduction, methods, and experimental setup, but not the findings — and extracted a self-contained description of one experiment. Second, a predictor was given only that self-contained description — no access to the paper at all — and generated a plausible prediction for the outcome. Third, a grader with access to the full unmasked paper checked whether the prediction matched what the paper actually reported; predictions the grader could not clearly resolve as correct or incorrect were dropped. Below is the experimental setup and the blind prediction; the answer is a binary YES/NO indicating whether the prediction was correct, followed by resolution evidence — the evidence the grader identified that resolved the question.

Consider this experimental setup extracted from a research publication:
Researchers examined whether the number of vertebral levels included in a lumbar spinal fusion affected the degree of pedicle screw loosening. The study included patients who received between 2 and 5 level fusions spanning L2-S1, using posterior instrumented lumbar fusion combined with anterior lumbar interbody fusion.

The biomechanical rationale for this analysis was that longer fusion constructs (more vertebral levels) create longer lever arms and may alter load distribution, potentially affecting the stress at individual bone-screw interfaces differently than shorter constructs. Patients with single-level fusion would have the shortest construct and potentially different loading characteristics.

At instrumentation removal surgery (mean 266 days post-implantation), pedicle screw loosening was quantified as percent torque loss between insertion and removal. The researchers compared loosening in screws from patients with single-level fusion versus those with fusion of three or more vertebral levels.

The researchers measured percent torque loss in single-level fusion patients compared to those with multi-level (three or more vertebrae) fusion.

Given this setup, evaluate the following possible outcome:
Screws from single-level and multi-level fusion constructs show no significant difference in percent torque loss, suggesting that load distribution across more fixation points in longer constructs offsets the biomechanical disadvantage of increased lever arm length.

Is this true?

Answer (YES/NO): NO